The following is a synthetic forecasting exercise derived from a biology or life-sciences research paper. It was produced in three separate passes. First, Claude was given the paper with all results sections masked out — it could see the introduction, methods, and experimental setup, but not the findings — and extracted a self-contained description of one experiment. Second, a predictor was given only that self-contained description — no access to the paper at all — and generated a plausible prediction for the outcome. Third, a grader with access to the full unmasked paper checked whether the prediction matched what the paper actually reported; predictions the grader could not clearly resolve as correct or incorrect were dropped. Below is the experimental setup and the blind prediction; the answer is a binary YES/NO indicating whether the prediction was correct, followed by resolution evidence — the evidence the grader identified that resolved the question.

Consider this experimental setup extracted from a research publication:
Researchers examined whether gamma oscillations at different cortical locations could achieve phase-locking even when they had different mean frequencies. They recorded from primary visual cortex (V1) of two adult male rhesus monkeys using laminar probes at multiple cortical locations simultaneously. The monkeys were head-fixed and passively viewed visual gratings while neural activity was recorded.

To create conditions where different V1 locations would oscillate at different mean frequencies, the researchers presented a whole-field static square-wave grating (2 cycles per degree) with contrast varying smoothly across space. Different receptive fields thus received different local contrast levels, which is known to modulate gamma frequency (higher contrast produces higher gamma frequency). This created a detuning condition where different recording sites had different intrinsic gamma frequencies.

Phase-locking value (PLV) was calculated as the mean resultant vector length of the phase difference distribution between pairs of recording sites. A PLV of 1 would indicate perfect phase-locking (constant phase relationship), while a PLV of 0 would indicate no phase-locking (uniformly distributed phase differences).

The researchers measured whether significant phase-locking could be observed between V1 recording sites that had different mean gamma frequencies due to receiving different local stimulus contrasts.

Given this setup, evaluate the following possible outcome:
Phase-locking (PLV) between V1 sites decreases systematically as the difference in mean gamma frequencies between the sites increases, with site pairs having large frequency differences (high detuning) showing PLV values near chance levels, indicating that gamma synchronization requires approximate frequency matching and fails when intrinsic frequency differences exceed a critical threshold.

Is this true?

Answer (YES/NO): NO